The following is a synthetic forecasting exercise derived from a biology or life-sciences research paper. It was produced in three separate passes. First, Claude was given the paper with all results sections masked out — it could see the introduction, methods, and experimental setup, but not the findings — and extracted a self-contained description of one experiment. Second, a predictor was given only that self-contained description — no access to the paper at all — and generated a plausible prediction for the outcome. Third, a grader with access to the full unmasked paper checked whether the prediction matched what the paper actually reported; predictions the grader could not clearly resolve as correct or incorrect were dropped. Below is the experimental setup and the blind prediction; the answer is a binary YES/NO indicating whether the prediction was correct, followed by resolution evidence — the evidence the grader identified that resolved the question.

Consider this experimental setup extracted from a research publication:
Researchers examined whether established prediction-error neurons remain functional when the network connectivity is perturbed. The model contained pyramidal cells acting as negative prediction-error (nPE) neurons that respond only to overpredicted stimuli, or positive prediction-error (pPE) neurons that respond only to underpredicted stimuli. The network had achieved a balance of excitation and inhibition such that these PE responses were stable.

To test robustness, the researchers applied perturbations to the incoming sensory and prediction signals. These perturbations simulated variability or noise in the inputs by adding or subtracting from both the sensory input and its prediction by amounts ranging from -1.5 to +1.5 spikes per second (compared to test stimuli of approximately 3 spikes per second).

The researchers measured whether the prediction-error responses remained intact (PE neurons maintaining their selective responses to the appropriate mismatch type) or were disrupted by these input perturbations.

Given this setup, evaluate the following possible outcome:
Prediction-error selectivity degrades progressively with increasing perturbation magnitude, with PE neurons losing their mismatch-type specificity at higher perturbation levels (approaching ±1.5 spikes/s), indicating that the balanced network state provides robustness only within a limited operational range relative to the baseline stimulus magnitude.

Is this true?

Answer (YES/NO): NO